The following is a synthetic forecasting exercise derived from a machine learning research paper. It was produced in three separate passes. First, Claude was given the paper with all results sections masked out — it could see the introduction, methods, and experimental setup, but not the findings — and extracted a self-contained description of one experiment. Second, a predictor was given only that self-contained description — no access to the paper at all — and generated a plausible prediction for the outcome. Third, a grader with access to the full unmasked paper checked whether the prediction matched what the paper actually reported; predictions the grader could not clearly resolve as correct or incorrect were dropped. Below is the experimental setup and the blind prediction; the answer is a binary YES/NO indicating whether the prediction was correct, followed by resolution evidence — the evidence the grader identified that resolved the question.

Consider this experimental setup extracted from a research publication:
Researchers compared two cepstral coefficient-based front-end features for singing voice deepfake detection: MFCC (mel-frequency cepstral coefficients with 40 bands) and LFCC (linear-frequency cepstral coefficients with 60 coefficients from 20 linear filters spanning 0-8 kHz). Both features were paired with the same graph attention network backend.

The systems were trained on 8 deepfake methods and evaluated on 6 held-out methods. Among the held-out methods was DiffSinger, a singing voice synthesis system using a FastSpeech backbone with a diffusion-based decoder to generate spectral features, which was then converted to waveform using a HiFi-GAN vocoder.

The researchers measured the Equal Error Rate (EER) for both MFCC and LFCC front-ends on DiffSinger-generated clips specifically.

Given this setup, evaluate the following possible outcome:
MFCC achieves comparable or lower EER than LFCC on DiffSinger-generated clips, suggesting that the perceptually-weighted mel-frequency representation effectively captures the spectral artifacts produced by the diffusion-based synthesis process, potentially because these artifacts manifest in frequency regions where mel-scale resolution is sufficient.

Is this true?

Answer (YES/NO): NO